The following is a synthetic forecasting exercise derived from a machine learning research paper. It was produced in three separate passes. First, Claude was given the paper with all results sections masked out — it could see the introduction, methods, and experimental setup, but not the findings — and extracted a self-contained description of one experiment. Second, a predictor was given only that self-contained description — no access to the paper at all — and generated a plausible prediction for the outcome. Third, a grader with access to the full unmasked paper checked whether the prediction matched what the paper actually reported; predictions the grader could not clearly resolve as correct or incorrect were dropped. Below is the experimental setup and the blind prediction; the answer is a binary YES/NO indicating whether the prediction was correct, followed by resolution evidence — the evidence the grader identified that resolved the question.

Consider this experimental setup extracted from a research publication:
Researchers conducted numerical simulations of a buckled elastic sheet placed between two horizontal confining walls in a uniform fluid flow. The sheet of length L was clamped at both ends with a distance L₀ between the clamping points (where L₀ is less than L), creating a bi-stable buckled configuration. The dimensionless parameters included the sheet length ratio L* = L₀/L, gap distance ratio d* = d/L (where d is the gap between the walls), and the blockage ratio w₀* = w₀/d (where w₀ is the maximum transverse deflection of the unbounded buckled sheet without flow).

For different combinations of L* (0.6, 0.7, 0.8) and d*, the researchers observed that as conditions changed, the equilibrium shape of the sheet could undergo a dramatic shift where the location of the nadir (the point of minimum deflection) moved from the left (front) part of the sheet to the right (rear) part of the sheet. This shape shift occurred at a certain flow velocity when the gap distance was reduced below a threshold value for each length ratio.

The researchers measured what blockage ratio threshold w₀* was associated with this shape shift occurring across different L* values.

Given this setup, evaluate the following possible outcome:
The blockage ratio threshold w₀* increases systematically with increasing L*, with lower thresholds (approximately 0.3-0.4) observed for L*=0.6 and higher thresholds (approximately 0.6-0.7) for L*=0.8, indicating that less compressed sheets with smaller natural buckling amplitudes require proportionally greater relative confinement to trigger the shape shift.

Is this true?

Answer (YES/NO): NO